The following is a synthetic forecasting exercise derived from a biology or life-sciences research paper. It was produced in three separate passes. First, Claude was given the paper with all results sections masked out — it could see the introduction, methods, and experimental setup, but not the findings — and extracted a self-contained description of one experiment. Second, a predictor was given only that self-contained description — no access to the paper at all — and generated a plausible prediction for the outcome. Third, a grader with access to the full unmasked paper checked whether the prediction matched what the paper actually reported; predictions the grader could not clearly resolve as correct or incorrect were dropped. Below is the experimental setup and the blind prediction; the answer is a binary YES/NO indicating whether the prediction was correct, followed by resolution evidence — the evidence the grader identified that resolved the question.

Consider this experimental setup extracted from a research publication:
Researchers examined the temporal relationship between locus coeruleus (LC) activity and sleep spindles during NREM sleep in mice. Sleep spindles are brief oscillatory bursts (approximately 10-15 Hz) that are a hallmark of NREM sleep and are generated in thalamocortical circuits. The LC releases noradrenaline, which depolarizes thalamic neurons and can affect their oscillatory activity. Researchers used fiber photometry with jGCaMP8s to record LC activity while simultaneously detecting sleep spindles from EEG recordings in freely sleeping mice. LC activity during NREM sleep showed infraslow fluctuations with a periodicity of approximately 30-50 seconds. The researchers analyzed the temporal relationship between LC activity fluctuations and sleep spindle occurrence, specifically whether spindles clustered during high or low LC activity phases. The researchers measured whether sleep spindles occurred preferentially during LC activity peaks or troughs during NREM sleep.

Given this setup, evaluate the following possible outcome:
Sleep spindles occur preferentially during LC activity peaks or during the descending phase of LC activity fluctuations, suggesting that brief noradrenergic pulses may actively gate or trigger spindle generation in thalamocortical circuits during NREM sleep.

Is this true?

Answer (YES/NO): NO